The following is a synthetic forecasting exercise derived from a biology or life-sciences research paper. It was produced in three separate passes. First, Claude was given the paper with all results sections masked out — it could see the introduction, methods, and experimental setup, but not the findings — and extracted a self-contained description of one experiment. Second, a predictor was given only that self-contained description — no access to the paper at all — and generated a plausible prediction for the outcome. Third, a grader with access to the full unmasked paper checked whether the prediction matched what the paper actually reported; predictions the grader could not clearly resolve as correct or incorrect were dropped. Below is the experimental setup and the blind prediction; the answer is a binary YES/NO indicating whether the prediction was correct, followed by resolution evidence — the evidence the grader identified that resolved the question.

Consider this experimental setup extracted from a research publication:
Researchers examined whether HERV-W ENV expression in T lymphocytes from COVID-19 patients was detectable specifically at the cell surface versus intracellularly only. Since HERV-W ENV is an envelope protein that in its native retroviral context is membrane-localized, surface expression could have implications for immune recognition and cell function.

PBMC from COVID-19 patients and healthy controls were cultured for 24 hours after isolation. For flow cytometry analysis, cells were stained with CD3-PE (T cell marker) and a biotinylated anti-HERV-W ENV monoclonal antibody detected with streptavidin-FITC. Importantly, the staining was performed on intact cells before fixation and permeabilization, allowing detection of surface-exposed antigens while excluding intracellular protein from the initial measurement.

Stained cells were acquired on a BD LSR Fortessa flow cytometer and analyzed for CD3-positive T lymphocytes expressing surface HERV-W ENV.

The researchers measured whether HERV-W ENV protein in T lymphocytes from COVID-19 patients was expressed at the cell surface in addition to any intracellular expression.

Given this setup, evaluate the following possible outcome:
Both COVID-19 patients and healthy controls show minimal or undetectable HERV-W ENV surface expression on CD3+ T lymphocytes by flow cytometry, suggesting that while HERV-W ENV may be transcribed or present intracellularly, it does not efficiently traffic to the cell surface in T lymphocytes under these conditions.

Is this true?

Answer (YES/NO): NO